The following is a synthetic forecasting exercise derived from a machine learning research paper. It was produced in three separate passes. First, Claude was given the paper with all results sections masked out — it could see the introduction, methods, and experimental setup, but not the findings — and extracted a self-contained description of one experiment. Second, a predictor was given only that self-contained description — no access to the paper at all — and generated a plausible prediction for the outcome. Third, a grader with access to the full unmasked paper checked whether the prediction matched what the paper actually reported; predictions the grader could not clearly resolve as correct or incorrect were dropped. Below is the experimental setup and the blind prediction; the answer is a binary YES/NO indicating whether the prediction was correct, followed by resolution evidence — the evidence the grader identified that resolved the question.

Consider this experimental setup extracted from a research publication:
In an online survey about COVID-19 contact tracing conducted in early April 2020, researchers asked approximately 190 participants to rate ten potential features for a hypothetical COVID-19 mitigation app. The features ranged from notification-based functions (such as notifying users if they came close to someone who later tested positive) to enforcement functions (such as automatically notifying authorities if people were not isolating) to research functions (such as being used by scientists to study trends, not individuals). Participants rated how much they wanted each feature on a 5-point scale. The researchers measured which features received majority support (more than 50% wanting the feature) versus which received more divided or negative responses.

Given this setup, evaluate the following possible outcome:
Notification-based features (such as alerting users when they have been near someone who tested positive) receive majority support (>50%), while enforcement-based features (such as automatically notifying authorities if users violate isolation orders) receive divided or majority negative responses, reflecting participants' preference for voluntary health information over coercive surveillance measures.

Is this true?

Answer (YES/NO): YES